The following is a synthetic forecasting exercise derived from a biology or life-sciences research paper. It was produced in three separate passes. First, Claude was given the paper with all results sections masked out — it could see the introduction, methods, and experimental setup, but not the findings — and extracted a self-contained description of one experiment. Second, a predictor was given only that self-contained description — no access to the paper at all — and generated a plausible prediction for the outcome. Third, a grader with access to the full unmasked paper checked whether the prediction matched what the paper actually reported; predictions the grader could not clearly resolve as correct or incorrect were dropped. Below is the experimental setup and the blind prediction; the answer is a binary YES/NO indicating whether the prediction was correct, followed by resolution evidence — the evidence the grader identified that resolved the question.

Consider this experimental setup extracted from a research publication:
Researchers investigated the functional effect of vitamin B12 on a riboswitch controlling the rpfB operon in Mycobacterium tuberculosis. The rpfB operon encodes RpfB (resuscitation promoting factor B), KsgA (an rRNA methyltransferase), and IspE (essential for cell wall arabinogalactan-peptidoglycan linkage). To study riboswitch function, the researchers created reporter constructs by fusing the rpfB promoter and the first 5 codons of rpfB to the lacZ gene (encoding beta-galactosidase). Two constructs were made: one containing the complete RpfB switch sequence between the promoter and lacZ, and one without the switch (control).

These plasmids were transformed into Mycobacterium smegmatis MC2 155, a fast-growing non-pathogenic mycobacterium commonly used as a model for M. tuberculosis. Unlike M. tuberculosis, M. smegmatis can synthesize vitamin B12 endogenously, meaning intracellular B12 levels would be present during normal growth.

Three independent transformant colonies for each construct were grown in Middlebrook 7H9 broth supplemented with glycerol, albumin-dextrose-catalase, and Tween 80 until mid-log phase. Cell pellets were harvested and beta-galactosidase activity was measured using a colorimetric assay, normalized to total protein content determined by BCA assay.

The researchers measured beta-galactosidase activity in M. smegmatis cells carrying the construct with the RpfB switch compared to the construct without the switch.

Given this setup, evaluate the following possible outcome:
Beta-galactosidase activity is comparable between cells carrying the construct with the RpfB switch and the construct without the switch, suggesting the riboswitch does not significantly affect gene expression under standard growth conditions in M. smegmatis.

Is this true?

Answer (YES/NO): NO